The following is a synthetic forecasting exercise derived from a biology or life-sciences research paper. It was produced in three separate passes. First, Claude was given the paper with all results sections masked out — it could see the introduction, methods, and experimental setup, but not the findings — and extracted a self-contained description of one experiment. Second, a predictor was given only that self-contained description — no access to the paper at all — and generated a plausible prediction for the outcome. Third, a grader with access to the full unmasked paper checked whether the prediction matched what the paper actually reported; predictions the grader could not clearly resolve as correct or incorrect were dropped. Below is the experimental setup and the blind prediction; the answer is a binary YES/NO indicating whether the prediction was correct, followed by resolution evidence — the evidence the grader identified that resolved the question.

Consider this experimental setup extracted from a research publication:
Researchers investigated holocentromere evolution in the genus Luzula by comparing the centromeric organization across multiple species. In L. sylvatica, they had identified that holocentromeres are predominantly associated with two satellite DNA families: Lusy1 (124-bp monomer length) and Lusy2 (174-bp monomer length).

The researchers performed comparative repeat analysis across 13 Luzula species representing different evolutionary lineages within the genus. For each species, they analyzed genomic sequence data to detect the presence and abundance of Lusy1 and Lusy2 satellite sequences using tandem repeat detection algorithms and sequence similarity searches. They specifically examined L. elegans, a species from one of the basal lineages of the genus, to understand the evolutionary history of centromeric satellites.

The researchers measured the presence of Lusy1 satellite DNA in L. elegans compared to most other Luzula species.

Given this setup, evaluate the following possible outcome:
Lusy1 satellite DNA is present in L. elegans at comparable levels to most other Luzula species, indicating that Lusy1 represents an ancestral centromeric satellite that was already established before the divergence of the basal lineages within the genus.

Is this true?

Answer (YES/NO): NO